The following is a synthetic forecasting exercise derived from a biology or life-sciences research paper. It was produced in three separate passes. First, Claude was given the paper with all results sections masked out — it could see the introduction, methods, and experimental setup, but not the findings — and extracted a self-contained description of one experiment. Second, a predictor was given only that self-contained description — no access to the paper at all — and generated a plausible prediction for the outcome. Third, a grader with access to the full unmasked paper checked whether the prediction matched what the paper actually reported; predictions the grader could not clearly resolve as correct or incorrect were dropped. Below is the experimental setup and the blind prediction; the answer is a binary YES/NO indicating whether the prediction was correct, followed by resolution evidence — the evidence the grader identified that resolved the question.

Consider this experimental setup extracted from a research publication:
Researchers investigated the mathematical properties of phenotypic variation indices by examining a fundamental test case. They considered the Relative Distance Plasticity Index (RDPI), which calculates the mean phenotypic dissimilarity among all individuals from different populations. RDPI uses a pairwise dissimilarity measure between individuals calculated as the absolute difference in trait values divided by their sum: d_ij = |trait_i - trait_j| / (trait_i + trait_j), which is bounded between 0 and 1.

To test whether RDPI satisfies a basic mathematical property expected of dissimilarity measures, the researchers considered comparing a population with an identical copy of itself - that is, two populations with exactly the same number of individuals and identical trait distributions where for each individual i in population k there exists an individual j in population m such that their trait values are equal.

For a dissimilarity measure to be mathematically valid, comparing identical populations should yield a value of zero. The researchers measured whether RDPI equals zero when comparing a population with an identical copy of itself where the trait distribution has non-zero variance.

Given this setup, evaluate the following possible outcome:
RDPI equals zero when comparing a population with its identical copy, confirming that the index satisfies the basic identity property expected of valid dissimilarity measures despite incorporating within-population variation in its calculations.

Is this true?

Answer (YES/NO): NO